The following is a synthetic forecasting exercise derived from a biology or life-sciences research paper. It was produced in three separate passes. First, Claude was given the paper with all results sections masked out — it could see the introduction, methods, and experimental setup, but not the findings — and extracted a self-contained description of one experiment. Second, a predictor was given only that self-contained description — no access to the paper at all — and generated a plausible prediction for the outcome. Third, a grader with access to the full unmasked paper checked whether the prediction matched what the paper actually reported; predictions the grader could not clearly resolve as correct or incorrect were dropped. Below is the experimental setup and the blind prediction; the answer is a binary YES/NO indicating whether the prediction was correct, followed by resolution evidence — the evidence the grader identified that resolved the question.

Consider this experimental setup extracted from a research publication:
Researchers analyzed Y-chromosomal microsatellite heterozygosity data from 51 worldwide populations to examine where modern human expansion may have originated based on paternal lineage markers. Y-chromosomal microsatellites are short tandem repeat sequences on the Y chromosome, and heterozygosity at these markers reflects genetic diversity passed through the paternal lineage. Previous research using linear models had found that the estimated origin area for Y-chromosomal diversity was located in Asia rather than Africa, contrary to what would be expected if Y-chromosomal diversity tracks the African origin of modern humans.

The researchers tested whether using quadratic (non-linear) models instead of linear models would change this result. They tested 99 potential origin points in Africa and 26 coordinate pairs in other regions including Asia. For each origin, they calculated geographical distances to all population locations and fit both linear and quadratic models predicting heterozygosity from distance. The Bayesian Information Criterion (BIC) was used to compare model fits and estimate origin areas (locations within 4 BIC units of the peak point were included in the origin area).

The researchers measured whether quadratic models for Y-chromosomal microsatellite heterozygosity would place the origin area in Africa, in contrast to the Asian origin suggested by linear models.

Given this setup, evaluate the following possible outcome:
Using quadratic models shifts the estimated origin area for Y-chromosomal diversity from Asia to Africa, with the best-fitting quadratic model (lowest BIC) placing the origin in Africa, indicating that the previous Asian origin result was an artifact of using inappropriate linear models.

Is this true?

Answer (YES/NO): NO